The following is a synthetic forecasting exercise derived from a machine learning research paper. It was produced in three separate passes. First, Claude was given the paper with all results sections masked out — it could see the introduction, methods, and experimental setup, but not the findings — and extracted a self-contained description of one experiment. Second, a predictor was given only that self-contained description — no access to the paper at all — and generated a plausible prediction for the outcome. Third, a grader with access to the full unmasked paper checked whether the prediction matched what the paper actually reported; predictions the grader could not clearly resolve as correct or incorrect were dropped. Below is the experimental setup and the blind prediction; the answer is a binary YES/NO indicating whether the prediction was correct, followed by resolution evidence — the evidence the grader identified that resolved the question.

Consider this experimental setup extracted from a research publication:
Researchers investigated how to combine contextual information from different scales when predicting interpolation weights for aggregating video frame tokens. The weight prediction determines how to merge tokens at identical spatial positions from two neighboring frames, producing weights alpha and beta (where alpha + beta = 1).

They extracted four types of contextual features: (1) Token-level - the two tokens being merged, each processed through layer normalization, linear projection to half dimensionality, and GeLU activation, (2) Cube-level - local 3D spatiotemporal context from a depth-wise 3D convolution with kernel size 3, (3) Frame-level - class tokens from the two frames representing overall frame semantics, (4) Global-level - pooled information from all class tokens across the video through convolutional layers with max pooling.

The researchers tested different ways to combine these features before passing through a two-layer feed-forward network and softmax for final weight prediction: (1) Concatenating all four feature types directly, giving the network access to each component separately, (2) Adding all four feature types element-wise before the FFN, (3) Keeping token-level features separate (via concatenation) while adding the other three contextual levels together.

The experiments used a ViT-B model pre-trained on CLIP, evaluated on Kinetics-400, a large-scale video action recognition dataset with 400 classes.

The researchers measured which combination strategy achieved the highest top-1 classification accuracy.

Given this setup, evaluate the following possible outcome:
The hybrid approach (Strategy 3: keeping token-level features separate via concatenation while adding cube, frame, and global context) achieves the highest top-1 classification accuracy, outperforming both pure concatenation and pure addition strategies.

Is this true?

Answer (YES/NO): YES